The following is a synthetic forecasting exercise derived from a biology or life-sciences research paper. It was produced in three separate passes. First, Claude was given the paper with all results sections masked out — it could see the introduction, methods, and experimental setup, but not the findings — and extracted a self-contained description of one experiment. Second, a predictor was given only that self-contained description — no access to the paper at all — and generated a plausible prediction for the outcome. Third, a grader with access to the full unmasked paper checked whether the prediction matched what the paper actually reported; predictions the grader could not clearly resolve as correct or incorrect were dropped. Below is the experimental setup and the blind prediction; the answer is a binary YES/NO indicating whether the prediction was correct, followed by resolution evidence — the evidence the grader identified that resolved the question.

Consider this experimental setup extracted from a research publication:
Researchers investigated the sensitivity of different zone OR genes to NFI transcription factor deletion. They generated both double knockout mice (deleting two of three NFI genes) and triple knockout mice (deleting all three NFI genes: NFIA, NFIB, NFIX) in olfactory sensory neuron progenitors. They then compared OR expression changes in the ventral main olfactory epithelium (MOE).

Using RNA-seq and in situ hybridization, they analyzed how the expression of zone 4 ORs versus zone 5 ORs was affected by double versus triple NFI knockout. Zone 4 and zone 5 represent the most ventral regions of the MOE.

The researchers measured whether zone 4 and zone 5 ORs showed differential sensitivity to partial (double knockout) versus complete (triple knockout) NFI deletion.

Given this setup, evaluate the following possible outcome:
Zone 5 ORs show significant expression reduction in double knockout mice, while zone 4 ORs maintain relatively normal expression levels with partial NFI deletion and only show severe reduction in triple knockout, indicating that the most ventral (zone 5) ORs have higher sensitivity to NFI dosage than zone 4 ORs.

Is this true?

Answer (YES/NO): YES